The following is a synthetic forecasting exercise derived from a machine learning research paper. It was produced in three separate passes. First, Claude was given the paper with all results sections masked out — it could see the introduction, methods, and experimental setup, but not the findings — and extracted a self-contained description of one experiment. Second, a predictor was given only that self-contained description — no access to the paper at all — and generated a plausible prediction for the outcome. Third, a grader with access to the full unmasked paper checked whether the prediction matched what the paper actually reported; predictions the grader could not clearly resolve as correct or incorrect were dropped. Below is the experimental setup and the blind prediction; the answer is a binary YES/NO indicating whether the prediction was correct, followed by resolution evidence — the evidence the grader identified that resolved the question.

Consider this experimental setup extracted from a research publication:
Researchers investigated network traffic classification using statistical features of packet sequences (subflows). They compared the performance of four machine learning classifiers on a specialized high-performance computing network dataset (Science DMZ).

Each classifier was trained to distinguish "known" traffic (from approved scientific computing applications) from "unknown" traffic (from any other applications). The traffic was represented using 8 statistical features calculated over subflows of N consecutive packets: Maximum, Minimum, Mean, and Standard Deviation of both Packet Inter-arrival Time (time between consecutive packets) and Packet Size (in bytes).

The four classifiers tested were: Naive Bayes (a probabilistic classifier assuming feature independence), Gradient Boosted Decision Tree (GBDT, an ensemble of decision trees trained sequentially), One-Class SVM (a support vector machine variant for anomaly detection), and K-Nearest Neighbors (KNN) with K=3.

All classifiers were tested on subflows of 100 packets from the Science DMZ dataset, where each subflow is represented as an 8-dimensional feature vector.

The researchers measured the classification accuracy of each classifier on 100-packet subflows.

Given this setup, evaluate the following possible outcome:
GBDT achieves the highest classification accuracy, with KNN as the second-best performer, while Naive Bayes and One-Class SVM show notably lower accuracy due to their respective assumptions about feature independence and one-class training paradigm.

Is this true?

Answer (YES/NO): NO